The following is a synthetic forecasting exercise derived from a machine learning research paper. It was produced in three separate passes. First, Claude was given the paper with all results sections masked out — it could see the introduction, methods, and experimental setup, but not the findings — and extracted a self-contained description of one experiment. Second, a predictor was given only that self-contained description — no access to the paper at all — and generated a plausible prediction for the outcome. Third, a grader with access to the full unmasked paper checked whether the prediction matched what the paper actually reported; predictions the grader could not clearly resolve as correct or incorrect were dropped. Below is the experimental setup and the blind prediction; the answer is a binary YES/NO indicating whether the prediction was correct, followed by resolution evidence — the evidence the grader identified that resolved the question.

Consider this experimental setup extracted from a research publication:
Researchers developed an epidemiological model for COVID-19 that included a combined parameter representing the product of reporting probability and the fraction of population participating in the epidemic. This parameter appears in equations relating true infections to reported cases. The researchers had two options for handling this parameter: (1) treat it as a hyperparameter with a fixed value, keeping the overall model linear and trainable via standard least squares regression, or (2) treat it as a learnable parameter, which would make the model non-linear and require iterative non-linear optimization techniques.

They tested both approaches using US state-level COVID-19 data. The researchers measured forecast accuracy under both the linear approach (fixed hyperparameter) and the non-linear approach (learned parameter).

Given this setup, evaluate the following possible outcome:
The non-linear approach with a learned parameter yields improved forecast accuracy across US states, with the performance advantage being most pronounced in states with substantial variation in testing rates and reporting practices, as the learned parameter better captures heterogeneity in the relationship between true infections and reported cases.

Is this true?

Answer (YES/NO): NO